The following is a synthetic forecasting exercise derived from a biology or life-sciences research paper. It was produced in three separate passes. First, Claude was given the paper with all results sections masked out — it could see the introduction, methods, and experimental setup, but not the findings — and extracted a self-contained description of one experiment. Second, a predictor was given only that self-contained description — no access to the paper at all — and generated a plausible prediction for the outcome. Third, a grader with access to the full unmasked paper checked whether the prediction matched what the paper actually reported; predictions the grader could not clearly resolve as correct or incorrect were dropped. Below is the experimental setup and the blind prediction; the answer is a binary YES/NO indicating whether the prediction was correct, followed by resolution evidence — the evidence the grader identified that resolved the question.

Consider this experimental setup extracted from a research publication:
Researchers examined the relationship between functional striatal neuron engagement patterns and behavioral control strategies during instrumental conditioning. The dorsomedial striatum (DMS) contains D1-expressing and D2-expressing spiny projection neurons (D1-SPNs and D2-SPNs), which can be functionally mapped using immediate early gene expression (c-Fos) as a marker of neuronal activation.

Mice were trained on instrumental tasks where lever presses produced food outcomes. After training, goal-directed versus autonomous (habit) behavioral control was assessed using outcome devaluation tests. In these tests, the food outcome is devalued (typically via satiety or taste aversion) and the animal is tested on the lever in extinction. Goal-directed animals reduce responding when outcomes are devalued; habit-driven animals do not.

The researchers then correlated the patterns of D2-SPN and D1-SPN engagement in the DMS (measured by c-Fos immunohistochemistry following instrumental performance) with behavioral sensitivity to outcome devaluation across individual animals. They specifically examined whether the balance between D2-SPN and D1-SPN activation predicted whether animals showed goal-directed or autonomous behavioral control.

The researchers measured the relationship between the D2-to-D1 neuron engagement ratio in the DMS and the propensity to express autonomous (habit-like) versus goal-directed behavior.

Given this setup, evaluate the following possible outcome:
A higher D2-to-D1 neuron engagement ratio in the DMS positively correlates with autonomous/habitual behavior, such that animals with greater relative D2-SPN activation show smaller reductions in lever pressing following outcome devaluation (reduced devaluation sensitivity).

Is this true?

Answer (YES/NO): YES